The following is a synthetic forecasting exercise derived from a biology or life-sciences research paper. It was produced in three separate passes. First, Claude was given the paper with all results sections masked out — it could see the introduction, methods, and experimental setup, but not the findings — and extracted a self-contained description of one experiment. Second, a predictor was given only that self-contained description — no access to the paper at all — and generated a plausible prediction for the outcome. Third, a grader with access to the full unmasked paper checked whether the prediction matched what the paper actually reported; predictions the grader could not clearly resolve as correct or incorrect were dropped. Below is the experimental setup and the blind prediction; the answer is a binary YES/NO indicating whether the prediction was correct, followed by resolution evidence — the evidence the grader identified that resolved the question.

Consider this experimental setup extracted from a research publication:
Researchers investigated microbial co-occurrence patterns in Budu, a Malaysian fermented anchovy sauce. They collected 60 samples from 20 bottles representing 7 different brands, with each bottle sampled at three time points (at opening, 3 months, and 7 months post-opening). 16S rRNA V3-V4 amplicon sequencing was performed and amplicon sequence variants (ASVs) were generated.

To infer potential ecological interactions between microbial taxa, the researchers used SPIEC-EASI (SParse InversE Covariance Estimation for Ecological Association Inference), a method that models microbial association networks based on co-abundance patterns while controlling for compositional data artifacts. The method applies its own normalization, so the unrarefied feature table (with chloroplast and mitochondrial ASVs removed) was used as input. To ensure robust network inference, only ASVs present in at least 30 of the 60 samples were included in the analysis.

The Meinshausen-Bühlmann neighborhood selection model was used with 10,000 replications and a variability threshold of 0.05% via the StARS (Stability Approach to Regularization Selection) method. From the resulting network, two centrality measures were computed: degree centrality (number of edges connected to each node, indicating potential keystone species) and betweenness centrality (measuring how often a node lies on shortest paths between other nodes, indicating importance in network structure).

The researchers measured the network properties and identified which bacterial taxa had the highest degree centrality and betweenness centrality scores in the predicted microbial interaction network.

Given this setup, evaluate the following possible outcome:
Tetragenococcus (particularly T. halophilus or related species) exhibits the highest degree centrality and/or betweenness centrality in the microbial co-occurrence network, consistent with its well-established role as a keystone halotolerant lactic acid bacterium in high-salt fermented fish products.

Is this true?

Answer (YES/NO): NO